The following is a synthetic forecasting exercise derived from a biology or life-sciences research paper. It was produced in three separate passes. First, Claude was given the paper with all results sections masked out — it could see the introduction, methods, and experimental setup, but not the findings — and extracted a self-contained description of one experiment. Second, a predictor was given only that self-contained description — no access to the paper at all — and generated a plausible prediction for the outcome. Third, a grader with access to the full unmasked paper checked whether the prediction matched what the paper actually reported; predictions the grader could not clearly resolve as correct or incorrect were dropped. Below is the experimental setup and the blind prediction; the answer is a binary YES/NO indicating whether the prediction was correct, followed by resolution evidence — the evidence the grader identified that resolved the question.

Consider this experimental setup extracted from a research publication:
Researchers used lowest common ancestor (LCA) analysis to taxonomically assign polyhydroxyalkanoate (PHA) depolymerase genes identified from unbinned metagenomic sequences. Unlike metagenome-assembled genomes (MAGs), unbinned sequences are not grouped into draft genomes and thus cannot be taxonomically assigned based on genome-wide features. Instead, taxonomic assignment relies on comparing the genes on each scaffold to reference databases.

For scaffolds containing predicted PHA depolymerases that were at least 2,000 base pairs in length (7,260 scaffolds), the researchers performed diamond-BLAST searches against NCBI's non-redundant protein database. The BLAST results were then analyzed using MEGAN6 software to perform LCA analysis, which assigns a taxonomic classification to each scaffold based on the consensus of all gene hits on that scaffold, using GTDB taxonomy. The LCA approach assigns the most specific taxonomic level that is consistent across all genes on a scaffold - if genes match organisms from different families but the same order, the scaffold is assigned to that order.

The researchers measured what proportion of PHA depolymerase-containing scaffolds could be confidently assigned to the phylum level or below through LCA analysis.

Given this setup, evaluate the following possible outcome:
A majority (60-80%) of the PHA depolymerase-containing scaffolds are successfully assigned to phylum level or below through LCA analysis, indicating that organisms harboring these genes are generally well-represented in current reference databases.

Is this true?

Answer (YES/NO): NO